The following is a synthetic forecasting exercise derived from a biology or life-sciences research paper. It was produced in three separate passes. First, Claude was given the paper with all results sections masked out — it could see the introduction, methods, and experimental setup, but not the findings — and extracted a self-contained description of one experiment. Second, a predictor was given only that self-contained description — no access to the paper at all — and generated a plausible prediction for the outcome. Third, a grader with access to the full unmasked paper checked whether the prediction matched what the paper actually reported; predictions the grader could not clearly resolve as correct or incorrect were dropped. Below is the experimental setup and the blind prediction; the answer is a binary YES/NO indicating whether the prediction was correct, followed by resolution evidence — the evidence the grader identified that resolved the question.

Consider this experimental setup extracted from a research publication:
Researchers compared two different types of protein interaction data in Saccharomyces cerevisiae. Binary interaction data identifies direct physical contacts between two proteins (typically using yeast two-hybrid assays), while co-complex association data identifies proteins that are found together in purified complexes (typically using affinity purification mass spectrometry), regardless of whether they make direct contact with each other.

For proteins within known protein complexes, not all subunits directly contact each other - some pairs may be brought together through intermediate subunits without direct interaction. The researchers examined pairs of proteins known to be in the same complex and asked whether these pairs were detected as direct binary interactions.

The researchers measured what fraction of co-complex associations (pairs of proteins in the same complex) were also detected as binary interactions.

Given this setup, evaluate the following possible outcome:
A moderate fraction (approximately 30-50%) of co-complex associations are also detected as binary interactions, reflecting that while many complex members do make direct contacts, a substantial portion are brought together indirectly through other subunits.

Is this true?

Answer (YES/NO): NO